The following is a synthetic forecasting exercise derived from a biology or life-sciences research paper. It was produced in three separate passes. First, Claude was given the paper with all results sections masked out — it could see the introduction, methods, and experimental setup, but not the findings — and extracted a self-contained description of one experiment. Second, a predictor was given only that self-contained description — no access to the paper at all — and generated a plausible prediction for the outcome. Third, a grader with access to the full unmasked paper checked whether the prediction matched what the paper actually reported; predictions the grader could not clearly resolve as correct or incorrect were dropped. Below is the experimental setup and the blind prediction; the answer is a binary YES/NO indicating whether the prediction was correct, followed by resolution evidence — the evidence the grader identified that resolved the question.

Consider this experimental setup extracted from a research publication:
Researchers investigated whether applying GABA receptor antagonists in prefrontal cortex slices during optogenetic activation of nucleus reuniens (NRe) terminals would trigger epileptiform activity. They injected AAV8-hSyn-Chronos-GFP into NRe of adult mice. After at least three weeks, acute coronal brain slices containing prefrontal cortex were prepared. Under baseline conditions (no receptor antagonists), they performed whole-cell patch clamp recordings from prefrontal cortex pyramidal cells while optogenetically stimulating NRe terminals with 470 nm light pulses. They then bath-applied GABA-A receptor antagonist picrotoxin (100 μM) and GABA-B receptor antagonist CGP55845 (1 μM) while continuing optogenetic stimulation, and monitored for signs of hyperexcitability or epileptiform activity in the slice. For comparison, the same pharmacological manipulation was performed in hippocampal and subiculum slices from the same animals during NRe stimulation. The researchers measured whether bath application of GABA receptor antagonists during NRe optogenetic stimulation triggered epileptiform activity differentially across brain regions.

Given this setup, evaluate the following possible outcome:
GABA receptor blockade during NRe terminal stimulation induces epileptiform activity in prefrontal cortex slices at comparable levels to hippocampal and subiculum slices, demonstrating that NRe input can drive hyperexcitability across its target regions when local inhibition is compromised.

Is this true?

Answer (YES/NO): NO